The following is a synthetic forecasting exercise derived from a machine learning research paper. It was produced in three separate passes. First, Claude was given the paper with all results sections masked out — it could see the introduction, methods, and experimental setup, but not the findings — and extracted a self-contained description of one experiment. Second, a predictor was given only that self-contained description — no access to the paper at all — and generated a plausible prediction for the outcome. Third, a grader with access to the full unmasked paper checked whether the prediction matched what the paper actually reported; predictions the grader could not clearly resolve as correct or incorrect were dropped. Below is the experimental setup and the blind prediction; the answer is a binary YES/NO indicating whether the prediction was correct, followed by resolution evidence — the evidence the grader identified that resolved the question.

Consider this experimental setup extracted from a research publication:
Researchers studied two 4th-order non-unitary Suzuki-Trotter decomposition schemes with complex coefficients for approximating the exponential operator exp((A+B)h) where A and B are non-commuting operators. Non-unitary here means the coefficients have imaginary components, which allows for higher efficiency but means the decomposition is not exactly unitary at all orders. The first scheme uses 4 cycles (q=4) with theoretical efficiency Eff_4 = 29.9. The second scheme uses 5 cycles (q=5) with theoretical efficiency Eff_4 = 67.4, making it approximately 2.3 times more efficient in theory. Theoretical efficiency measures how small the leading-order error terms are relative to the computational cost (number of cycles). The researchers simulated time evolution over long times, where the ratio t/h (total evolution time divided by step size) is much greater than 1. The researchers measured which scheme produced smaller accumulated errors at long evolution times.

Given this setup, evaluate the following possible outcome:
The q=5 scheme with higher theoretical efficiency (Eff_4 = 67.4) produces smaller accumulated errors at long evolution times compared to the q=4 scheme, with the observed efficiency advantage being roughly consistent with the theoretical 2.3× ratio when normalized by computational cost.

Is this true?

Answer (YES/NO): NO